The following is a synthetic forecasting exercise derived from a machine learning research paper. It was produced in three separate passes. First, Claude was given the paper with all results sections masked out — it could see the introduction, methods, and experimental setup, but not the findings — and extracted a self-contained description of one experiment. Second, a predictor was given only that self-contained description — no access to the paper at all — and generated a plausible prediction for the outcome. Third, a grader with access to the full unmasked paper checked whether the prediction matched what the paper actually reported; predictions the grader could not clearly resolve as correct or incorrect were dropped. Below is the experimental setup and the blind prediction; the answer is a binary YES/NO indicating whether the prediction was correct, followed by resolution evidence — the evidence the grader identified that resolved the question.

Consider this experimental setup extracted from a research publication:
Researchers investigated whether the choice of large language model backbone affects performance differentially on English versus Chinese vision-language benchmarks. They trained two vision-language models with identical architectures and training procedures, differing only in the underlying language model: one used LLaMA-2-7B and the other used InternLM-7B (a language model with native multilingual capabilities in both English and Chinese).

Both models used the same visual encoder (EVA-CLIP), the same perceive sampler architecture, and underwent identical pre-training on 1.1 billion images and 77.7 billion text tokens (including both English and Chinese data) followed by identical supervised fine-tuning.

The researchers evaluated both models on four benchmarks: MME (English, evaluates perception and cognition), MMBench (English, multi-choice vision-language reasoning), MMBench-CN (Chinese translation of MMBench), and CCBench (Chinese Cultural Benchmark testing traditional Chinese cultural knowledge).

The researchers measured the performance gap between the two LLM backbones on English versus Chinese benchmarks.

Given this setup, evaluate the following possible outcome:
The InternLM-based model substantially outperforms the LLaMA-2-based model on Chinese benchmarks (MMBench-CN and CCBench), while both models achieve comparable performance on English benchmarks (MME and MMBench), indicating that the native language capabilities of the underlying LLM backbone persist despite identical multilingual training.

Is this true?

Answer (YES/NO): YES